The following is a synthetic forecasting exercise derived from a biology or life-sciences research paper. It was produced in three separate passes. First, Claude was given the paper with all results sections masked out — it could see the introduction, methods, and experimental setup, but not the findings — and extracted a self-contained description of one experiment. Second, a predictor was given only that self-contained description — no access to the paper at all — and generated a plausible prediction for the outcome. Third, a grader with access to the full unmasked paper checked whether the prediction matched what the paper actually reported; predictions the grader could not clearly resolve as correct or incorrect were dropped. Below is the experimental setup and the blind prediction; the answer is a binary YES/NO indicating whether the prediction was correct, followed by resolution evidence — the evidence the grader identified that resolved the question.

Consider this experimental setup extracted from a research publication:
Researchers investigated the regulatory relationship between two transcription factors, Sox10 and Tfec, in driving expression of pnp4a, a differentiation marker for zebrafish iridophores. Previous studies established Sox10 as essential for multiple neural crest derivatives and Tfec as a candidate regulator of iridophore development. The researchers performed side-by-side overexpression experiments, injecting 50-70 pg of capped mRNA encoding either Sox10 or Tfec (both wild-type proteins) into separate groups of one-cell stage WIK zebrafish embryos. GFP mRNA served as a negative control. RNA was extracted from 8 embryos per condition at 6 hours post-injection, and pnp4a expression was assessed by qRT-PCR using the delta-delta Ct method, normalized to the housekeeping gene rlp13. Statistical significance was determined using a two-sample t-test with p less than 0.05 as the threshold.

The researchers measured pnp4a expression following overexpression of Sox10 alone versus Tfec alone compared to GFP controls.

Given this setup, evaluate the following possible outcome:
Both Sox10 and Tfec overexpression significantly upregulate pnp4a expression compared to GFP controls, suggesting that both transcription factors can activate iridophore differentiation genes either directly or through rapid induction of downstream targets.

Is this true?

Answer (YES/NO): NO